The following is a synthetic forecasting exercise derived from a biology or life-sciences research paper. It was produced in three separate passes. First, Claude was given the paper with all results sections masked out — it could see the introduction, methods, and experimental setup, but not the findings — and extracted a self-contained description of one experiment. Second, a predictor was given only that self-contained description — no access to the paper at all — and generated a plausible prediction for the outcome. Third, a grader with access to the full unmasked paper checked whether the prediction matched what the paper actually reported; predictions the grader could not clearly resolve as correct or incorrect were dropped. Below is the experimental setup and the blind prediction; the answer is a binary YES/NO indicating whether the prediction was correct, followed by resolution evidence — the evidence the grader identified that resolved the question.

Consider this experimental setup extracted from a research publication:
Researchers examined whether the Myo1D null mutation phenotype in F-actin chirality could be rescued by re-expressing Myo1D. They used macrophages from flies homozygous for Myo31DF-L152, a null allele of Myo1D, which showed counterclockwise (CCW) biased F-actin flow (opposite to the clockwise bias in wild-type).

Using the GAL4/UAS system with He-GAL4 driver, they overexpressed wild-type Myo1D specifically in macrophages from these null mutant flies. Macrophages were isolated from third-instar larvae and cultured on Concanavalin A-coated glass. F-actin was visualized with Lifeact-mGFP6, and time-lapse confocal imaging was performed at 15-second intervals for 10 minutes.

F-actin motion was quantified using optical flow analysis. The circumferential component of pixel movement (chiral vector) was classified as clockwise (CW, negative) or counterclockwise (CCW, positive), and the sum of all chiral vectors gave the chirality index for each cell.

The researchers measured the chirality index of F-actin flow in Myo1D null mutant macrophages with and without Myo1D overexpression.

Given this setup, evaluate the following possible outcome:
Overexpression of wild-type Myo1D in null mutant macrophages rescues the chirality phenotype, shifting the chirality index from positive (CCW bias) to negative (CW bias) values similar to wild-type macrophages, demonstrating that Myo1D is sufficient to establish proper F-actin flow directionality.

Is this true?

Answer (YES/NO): YES